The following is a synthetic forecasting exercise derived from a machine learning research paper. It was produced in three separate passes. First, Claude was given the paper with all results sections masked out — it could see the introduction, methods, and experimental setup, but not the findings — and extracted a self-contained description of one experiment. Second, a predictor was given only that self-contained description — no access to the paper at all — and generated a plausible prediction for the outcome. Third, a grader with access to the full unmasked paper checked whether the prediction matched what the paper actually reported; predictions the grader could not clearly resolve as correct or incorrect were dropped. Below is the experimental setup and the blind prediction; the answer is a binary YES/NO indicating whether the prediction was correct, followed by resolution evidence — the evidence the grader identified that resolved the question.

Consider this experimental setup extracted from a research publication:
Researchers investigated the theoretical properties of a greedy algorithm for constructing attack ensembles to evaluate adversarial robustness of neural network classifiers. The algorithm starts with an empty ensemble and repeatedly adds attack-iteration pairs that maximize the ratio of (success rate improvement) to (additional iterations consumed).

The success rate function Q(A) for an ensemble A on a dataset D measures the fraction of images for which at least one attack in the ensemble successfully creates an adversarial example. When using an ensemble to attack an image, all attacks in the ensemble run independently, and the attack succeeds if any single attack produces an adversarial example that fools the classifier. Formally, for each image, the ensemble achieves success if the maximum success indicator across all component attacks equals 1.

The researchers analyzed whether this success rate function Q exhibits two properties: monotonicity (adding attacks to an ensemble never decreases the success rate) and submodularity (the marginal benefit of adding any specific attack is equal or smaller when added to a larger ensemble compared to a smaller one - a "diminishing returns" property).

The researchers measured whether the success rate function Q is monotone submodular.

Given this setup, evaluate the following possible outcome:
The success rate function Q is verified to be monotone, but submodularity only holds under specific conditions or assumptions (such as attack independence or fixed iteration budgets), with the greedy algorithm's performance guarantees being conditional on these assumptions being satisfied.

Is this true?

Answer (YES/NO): NO